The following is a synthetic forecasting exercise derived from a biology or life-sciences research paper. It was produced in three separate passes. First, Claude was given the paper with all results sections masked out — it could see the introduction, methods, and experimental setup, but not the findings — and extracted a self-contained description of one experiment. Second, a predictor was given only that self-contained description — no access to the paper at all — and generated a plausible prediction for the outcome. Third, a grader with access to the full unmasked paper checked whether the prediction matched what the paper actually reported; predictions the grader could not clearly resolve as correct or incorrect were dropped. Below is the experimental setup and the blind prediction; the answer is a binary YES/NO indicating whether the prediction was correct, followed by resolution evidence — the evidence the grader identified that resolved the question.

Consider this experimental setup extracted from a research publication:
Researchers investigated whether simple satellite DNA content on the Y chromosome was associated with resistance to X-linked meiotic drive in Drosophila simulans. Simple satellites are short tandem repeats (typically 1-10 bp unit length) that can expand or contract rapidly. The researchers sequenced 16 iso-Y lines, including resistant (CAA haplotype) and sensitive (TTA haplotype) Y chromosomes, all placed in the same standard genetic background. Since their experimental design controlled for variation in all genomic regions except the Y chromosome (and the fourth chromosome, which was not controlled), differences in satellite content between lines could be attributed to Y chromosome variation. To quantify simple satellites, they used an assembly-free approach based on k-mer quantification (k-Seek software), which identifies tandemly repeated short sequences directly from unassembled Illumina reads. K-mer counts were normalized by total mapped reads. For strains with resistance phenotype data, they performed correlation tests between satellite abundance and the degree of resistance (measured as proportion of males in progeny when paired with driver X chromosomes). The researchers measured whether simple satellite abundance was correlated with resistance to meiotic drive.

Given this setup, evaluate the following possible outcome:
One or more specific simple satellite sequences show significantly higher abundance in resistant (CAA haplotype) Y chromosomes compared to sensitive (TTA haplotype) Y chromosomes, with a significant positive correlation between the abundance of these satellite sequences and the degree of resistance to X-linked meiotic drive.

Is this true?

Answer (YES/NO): NO